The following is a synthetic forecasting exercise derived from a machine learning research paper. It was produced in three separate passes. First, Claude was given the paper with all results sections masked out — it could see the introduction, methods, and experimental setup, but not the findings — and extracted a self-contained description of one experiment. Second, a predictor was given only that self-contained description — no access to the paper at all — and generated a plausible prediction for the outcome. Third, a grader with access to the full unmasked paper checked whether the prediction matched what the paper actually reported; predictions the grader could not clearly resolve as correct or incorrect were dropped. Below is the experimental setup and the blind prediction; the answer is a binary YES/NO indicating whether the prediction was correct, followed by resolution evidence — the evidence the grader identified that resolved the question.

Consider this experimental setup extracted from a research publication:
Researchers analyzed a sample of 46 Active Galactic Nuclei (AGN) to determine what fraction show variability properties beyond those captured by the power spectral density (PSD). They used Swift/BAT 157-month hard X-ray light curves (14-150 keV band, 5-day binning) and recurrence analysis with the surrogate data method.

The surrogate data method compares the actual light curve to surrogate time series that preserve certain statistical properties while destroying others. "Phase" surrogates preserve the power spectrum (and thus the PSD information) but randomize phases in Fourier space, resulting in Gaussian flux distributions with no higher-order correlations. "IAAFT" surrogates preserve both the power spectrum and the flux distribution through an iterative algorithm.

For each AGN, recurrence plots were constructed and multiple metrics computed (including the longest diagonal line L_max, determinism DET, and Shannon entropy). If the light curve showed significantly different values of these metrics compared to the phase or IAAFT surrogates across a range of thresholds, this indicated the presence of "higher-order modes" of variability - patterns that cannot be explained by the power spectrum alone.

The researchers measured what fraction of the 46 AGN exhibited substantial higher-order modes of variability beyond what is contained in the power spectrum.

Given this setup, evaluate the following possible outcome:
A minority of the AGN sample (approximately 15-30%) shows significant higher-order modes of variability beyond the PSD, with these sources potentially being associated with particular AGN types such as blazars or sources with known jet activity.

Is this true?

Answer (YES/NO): NO